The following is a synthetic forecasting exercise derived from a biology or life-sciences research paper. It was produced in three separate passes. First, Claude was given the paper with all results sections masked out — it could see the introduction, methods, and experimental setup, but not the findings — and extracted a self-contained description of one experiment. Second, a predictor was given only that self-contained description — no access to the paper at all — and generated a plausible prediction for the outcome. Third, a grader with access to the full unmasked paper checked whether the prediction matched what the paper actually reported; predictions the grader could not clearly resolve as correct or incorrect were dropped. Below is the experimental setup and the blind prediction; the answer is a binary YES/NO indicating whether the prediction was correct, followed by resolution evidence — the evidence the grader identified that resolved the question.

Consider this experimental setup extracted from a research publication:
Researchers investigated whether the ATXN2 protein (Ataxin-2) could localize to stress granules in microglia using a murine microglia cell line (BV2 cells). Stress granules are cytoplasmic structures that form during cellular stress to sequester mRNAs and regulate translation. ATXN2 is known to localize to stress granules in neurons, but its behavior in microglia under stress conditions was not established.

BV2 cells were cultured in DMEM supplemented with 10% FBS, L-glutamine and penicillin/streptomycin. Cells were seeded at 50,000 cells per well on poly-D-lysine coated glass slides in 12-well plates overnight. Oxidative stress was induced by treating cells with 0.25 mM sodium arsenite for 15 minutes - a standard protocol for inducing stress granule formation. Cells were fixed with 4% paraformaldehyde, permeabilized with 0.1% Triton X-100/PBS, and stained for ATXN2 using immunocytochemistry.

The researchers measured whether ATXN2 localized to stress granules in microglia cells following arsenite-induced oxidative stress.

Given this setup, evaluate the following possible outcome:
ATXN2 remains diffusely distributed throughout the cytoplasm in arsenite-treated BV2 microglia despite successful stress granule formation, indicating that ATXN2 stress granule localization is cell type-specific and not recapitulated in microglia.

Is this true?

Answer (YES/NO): NO